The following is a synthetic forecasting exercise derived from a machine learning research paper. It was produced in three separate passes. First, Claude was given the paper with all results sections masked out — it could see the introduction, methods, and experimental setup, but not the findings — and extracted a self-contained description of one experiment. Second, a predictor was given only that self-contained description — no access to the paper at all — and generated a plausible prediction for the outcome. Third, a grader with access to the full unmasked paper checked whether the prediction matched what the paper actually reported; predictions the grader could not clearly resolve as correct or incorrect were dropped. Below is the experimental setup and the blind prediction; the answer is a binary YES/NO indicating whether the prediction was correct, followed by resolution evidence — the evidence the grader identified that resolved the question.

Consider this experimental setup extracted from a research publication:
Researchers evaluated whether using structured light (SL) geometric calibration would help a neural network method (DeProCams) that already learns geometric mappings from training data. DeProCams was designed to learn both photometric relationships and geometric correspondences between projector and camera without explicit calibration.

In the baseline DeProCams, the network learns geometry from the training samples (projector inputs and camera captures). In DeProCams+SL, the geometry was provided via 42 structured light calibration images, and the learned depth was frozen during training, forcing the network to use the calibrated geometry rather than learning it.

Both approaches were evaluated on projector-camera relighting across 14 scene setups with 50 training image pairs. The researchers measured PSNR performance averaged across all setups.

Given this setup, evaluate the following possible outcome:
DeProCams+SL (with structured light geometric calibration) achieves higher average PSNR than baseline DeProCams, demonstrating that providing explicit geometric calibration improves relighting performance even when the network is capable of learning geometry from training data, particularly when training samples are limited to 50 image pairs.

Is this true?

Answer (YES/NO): YES